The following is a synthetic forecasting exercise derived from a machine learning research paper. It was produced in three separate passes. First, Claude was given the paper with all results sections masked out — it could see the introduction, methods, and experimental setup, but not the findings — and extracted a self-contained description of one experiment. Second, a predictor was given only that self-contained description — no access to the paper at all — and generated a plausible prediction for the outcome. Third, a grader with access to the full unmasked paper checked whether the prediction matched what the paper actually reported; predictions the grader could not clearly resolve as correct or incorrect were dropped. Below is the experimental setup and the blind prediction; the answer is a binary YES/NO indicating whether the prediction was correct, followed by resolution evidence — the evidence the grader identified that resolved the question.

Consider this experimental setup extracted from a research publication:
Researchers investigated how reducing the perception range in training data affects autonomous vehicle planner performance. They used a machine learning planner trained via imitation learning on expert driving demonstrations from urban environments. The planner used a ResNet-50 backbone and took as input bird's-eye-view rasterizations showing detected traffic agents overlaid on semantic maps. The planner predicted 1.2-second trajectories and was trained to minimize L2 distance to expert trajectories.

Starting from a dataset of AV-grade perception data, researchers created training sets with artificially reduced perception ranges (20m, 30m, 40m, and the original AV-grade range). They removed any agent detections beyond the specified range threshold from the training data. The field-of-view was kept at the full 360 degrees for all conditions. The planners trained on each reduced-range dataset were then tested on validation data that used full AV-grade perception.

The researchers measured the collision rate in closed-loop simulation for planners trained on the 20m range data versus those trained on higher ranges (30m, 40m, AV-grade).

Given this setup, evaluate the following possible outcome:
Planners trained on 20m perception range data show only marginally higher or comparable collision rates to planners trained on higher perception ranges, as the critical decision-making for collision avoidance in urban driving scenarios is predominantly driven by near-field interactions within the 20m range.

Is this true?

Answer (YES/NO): NO